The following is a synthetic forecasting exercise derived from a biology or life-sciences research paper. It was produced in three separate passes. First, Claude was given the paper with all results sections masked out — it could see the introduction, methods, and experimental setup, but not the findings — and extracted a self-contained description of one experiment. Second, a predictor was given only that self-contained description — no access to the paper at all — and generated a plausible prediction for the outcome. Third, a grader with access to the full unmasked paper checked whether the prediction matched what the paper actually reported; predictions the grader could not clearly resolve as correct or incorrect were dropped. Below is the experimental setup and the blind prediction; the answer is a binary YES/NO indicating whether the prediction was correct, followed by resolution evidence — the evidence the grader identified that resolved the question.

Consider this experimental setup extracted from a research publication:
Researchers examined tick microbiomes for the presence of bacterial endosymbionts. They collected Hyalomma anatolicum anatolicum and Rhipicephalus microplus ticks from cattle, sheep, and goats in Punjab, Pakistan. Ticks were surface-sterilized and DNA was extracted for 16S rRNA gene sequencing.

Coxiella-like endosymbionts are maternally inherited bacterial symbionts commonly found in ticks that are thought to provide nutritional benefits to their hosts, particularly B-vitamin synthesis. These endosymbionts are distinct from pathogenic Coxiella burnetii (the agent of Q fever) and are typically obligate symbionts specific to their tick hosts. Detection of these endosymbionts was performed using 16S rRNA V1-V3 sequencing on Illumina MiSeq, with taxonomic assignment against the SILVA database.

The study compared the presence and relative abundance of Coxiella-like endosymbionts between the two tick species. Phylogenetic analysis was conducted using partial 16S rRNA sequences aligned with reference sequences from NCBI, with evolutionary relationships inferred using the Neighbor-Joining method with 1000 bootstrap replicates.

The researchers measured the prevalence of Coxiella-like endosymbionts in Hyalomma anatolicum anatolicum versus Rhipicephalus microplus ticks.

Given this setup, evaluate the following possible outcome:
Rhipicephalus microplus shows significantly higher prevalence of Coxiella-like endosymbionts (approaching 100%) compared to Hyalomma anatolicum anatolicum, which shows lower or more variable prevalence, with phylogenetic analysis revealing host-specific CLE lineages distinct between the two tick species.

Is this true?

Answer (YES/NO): NO